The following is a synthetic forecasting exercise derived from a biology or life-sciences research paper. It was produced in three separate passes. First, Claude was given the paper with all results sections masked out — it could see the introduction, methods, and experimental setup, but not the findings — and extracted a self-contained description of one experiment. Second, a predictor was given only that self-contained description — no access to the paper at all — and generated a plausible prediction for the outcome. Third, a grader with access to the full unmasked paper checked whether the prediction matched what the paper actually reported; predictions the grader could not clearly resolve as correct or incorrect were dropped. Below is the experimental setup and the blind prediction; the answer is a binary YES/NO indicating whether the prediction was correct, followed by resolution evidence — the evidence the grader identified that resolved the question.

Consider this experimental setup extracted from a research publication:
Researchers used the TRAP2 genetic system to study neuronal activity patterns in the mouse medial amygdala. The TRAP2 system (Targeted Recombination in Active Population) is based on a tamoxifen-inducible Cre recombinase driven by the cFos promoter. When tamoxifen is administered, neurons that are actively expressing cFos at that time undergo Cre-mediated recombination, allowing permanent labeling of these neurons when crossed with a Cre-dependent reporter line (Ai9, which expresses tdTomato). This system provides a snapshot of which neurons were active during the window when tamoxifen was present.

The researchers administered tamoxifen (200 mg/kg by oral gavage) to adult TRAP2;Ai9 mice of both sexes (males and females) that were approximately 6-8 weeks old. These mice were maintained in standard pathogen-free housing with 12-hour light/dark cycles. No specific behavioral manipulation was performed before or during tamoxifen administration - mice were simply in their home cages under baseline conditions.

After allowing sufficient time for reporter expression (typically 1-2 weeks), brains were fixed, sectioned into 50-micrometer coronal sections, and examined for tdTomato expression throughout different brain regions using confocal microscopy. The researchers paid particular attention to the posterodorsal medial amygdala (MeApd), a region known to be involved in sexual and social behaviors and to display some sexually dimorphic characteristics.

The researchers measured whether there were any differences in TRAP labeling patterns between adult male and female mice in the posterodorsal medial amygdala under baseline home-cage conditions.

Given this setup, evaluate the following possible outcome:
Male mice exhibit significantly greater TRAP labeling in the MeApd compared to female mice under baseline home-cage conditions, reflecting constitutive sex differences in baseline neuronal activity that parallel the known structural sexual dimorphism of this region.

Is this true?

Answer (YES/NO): NO